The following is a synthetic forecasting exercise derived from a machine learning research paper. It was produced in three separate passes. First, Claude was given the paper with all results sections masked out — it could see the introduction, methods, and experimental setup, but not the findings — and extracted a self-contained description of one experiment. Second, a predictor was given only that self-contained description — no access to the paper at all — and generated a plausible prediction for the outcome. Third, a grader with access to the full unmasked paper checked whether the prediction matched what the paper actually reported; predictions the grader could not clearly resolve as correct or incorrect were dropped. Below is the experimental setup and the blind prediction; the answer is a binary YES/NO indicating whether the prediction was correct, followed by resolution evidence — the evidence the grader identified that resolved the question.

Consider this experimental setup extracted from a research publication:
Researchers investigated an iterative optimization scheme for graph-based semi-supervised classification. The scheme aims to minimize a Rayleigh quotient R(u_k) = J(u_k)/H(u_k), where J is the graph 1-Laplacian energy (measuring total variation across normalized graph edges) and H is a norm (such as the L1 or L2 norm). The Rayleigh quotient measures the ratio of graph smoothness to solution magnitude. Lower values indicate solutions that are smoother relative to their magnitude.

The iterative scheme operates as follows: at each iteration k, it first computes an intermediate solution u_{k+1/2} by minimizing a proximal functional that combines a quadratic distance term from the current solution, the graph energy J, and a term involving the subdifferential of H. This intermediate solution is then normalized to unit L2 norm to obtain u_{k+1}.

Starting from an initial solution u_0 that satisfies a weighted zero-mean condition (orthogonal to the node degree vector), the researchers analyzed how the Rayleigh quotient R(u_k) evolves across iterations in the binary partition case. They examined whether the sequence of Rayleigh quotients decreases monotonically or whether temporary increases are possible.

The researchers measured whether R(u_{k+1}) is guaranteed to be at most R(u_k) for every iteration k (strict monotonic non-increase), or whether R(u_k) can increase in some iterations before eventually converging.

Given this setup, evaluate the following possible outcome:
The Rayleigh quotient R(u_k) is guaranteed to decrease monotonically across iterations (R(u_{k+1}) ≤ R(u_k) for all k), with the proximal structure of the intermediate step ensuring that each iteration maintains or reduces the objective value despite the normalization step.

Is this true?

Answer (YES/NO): YES